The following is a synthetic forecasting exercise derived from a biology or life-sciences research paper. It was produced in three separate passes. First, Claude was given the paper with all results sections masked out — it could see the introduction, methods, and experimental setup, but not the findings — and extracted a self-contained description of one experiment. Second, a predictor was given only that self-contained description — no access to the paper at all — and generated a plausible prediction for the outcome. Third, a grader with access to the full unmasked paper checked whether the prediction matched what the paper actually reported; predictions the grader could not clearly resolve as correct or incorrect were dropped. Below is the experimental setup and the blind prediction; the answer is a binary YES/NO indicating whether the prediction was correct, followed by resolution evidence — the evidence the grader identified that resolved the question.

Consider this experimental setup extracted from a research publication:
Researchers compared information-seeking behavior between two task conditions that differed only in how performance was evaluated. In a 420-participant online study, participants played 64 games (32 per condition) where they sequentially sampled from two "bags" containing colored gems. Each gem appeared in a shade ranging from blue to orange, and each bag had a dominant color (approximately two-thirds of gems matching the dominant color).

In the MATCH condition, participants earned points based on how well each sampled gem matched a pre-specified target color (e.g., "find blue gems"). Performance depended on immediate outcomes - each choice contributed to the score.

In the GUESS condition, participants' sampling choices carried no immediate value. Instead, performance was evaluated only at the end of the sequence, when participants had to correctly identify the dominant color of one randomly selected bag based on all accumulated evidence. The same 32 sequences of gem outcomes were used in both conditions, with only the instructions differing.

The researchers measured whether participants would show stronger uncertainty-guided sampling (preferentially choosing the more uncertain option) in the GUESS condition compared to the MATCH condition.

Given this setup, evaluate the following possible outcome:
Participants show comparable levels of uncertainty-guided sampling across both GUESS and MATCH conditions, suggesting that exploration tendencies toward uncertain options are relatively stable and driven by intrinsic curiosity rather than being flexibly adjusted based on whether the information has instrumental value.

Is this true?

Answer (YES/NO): NO